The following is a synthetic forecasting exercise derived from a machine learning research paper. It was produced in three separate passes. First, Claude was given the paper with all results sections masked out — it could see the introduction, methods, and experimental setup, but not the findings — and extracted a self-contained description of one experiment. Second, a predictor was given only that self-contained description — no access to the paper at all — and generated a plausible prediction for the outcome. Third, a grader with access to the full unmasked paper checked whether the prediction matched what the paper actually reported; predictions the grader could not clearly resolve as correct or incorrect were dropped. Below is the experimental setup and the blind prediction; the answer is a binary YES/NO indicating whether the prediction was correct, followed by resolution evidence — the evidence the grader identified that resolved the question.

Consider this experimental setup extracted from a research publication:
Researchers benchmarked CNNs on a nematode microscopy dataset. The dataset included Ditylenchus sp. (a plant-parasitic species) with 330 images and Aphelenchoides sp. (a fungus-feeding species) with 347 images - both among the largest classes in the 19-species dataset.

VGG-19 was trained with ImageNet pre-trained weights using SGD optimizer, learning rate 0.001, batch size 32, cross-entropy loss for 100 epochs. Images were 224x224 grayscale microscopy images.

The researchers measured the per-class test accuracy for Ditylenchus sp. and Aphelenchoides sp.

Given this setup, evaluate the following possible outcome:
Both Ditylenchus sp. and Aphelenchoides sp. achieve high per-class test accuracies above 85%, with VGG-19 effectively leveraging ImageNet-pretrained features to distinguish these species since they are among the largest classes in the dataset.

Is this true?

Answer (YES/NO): YES